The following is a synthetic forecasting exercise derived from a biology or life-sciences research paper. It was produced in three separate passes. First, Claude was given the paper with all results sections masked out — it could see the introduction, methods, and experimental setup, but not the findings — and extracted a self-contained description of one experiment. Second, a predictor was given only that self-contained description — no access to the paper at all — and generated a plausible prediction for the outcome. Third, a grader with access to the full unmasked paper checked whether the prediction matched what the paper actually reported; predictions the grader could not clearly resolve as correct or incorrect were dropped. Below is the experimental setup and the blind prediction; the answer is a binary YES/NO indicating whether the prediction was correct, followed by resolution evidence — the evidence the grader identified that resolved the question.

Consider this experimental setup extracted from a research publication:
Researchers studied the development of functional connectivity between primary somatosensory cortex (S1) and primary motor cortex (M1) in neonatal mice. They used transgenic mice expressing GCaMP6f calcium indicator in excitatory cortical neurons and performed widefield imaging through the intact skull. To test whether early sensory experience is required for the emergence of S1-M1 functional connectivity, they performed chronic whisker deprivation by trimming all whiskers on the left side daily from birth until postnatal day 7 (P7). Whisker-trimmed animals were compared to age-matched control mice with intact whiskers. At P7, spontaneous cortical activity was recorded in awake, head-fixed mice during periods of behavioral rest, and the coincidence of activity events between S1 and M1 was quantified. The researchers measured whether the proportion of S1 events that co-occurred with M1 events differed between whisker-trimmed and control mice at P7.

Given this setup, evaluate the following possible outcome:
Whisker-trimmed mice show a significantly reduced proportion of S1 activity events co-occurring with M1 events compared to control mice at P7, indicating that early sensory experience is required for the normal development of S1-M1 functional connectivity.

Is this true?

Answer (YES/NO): NO